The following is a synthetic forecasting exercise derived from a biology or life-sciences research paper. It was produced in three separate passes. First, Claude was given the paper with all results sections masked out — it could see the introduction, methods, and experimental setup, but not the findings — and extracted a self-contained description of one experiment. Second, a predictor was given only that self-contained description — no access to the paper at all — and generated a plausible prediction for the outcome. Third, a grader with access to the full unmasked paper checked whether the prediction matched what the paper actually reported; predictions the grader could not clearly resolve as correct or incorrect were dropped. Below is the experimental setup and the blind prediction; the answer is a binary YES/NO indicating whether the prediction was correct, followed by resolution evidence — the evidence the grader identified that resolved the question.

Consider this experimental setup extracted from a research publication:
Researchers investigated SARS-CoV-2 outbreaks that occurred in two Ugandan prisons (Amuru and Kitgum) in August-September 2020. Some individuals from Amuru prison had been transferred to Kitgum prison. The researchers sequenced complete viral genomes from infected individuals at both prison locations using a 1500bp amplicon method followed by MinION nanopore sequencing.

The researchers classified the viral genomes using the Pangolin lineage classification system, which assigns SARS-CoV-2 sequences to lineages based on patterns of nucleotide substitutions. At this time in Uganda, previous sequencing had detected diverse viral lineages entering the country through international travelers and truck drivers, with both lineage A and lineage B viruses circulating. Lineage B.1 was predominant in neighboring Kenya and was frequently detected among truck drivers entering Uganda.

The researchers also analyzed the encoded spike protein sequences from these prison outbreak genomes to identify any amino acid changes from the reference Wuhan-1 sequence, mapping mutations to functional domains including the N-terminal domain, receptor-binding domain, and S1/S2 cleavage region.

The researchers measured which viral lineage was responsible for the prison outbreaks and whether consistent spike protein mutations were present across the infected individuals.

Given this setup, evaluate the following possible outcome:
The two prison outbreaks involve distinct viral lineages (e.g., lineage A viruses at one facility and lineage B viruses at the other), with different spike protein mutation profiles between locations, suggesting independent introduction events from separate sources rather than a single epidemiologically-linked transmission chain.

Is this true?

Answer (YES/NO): NO